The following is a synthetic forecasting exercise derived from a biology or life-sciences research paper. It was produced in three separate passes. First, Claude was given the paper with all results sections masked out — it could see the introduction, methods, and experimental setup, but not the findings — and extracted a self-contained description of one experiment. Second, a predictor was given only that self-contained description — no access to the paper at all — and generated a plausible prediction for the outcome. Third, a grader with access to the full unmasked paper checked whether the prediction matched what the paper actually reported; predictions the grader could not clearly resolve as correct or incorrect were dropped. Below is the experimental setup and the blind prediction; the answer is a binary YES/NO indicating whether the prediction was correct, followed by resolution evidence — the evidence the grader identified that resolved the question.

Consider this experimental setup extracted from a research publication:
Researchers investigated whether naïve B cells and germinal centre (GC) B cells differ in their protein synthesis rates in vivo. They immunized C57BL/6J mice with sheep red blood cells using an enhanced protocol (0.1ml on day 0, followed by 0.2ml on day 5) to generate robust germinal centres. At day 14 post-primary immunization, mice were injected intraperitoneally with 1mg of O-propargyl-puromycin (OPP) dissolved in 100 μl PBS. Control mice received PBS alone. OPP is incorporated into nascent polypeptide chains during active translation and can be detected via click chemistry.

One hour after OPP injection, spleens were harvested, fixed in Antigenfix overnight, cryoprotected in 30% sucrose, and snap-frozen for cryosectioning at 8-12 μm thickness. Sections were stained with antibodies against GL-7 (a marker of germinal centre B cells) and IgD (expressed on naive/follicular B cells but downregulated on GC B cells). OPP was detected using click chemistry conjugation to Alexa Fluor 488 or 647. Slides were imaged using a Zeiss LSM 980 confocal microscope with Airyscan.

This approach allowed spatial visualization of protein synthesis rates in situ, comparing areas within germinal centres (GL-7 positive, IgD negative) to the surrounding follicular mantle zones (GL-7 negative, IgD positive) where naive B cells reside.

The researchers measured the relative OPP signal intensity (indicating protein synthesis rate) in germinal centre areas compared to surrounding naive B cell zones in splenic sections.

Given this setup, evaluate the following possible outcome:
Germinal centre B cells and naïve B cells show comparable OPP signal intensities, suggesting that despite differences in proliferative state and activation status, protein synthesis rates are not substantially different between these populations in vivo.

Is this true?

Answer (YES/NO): NO